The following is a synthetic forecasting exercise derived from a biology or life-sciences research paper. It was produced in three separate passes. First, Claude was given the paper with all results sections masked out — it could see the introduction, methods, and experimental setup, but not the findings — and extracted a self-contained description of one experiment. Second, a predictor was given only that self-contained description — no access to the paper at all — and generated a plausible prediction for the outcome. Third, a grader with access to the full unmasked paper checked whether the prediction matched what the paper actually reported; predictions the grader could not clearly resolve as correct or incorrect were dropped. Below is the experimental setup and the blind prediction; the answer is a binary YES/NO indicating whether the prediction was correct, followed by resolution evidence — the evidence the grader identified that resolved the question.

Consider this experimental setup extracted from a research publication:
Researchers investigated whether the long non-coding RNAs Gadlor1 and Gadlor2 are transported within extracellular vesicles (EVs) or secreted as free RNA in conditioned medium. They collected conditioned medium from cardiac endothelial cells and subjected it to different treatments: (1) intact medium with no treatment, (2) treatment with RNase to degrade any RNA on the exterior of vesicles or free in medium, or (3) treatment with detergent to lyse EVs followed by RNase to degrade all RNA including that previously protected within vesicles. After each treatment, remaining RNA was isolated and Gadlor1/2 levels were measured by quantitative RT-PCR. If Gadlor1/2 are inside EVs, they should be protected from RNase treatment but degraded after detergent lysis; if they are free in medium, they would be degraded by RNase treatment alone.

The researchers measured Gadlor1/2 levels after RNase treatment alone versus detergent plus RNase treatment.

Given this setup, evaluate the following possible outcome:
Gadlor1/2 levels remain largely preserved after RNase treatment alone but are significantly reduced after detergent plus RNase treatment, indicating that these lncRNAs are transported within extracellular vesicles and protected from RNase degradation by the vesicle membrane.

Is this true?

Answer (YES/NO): YES